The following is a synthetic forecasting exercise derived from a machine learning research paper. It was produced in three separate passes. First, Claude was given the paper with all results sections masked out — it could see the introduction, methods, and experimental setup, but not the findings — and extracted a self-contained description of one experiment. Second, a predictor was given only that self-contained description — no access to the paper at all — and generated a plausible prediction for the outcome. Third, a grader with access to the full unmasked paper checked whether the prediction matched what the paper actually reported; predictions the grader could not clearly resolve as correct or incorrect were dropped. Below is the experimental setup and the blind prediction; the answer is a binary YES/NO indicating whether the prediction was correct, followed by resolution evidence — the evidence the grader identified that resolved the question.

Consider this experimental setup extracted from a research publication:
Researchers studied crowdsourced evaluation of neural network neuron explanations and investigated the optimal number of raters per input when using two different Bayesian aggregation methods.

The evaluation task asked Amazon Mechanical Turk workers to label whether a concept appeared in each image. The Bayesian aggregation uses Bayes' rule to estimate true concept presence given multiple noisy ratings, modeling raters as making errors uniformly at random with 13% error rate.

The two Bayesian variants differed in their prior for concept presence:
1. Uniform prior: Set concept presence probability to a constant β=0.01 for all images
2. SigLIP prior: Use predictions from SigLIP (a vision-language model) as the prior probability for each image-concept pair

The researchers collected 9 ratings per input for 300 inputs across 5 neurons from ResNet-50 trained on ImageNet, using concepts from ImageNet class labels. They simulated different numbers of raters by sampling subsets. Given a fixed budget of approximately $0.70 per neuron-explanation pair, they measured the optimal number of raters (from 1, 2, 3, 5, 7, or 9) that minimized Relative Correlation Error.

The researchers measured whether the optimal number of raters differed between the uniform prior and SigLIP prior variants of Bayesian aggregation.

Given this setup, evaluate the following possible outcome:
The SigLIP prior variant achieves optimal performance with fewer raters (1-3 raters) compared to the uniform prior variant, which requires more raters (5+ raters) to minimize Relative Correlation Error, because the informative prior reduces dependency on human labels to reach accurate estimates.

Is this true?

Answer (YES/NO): NO